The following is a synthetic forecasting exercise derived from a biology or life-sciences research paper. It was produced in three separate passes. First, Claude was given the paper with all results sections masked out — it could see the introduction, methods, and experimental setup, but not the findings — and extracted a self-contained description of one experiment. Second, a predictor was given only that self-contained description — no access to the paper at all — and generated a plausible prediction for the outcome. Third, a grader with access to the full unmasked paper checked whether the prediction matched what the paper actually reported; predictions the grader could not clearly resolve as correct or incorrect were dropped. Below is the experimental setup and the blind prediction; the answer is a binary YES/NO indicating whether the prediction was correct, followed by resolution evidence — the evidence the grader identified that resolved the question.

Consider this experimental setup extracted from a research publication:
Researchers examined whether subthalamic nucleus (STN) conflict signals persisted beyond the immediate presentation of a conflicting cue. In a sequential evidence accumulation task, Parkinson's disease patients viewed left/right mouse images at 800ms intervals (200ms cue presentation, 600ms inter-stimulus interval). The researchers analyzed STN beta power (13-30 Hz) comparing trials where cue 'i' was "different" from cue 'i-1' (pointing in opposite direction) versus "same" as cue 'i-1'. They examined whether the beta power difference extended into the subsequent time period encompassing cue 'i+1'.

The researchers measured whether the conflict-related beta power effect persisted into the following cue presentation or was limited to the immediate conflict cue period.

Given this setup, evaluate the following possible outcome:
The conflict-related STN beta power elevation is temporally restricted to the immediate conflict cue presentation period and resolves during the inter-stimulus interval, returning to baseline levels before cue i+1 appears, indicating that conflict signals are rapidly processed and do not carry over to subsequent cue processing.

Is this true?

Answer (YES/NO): NO